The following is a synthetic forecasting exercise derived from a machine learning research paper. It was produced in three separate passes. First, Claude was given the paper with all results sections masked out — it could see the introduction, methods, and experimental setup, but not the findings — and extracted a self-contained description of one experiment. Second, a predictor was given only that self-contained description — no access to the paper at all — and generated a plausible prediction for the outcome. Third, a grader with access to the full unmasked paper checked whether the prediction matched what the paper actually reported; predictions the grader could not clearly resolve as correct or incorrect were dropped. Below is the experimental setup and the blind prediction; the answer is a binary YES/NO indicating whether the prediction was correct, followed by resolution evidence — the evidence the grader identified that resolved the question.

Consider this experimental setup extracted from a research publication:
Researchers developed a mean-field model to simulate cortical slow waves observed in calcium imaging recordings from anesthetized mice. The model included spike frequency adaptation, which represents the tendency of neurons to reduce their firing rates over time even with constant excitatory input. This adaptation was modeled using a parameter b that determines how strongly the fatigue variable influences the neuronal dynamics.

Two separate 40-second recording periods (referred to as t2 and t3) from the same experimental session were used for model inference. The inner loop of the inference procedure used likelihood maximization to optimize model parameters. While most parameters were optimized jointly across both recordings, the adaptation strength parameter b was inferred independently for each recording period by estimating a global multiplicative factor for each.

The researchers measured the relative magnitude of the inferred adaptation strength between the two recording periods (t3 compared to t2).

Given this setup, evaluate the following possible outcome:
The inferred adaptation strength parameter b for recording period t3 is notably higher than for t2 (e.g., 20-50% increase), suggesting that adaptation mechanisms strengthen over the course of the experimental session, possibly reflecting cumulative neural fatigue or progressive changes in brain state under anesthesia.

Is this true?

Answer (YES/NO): YES